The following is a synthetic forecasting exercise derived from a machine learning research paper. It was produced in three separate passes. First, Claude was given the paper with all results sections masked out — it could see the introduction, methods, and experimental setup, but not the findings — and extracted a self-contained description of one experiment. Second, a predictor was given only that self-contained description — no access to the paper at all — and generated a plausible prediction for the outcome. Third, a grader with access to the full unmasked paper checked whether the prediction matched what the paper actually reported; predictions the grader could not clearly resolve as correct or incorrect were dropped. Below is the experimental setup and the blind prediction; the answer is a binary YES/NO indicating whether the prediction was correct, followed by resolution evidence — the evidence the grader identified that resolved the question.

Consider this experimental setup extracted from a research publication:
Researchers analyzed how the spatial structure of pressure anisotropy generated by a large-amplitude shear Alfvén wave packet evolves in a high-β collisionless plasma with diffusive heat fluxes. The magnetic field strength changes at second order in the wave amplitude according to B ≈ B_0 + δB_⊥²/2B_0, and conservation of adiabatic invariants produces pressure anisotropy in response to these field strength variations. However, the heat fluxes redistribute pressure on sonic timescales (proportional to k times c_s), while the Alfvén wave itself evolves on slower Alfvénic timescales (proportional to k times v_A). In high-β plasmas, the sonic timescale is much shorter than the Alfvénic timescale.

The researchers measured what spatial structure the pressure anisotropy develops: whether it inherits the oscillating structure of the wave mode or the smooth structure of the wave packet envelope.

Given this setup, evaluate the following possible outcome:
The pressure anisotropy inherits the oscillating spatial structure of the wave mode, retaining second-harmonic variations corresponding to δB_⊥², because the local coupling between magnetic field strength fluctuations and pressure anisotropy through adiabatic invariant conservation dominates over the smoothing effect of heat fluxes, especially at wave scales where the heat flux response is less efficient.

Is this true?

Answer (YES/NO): NO